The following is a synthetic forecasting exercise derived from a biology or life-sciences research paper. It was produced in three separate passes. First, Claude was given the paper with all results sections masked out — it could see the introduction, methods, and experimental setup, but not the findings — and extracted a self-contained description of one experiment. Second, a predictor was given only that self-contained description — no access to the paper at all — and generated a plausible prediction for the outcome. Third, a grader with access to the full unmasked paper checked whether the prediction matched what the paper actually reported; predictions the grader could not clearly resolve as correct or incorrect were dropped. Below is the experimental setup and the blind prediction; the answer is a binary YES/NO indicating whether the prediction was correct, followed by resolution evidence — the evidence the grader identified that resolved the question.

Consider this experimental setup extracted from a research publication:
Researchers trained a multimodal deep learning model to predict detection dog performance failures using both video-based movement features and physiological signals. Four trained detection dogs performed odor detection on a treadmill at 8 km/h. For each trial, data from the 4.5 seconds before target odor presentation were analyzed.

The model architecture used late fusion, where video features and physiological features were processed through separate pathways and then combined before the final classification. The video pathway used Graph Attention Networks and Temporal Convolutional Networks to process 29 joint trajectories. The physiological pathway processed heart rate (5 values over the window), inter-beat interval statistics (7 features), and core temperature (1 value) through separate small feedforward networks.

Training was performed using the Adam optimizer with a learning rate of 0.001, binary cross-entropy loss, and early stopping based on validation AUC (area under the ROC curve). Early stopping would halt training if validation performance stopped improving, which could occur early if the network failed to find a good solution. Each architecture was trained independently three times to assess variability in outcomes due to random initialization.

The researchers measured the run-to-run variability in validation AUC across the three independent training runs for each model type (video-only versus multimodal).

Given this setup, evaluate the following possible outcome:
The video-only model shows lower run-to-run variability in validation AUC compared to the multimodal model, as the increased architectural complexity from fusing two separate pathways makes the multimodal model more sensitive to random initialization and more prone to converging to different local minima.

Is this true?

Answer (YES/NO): YES